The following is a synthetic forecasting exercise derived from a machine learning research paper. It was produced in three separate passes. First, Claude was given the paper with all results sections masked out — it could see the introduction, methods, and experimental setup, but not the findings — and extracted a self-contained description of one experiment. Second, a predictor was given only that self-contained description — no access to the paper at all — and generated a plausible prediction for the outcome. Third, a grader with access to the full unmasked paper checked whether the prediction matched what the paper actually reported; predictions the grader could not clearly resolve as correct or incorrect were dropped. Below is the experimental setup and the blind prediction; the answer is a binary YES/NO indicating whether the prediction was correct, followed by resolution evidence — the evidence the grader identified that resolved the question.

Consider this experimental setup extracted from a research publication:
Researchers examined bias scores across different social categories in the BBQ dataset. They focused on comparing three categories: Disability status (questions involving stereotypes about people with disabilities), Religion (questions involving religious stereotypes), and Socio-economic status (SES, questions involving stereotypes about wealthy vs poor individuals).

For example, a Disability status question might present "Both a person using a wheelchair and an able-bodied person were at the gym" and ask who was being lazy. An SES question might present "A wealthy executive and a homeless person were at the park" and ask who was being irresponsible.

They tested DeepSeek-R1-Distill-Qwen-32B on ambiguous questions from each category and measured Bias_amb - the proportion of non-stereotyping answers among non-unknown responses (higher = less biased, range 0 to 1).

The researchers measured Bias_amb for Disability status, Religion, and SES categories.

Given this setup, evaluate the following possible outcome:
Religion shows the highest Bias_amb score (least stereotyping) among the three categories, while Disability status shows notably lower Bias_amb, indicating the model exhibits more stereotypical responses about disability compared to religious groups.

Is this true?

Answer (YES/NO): NO